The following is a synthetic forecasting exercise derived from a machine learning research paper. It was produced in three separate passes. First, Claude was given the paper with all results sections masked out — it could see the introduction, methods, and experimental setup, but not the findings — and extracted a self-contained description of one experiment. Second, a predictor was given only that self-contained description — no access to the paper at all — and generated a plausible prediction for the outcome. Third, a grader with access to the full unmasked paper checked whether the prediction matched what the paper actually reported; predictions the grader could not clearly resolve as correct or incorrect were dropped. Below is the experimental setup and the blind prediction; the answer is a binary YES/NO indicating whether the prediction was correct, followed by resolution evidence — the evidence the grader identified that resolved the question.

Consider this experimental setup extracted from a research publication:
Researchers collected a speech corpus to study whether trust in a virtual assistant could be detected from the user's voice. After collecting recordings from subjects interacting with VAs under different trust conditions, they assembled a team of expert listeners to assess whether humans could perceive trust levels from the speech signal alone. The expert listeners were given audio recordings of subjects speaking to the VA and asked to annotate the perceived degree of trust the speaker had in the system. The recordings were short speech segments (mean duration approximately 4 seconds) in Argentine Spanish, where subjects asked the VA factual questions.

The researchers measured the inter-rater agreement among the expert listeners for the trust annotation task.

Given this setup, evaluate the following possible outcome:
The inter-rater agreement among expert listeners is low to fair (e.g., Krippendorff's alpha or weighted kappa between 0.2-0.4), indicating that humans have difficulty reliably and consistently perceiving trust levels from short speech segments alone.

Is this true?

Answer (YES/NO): NO